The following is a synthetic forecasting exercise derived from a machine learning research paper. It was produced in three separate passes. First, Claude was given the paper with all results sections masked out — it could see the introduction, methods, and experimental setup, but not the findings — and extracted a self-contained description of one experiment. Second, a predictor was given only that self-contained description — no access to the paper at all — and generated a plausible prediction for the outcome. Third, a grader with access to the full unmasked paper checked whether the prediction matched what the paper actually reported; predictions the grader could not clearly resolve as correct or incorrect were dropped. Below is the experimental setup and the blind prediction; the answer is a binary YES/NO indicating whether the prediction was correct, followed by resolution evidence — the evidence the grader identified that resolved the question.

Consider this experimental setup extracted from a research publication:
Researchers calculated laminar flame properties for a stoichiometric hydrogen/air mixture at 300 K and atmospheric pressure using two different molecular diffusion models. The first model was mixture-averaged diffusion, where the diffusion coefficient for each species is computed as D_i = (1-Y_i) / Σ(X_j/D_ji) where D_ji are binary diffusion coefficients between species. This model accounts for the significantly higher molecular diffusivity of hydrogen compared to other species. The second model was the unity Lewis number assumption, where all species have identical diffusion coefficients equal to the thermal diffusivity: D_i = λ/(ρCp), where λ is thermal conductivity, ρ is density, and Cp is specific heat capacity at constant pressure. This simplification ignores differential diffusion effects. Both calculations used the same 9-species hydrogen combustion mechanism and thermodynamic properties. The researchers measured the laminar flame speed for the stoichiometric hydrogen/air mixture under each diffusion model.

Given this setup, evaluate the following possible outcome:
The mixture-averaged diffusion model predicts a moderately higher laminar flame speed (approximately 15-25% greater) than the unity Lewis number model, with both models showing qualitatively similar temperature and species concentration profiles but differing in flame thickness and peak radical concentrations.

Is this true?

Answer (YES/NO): NO